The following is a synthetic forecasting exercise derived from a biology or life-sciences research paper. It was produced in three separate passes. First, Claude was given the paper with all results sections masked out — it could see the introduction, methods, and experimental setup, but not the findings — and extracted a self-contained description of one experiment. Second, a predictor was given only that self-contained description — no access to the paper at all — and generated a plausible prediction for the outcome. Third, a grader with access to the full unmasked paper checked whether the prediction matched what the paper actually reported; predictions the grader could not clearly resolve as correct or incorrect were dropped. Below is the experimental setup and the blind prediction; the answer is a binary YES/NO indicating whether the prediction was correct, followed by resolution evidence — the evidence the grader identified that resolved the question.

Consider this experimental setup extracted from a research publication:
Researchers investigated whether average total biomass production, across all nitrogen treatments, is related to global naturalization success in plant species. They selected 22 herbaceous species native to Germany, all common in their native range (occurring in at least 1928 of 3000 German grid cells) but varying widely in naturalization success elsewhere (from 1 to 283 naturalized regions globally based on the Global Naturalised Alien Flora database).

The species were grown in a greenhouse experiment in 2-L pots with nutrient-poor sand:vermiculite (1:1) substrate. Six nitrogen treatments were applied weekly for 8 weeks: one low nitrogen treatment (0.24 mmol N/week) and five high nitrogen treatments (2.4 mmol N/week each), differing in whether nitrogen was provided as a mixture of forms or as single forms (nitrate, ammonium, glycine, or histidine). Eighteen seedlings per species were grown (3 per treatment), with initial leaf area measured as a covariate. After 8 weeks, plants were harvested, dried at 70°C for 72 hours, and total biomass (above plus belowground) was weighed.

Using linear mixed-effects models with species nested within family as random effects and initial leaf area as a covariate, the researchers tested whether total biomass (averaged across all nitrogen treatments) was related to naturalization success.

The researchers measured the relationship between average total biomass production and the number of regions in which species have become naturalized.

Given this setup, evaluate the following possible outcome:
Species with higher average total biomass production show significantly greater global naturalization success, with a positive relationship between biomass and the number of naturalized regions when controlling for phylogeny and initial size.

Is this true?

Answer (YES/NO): NO